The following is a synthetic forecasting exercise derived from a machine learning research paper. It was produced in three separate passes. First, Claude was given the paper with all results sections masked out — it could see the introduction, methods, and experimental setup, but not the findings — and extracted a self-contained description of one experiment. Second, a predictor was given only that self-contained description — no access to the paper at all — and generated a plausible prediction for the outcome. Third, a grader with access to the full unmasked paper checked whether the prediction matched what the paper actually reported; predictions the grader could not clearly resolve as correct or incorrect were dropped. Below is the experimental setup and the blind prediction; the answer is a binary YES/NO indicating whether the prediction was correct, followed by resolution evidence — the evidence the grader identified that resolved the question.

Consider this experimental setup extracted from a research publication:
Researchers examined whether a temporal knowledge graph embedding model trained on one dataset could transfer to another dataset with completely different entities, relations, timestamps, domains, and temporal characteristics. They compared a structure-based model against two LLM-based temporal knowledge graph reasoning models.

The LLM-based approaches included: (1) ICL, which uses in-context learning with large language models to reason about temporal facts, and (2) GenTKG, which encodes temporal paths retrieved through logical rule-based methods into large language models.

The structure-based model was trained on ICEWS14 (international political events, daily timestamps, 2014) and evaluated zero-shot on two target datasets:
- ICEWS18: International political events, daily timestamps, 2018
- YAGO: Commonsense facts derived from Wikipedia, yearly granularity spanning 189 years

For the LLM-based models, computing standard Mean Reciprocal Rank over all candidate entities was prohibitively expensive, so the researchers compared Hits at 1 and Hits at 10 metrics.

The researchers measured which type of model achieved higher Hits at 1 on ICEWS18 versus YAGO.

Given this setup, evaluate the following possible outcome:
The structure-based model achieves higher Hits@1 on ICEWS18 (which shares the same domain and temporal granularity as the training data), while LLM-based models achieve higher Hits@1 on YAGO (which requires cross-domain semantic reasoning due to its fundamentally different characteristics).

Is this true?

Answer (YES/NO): NO